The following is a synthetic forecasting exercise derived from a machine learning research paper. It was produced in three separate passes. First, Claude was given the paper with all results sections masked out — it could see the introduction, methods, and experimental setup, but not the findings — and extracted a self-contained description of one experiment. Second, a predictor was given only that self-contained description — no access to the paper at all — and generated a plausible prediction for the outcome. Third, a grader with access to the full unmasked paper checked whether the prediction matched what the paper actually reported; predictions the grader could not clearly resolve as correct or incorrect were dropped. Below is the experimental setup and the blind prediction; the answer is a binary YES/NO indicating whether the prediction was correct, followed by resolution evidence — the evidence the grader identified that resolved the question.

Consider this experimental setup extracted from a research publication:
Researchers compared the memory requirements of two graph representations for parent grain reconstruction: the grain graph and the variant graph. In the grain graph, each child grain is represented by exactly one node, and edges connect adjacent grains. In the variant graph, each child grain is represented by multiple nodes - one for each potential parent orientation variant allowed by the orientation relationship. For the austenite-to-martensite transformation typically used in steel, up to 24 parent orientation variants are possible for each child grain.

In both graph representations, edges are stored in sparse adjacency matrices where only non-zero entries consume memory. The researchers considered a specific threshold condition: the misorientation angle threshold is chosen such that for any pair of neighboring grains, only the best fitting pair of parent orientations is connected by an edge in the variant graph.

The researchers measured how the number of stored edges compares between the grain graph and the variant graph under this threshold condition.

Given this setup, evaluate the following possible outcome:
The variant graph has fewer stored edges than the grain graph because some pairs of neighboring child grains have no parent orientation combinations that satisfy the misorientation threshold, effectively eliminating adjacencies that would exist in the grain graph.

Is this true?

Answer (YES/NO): NO